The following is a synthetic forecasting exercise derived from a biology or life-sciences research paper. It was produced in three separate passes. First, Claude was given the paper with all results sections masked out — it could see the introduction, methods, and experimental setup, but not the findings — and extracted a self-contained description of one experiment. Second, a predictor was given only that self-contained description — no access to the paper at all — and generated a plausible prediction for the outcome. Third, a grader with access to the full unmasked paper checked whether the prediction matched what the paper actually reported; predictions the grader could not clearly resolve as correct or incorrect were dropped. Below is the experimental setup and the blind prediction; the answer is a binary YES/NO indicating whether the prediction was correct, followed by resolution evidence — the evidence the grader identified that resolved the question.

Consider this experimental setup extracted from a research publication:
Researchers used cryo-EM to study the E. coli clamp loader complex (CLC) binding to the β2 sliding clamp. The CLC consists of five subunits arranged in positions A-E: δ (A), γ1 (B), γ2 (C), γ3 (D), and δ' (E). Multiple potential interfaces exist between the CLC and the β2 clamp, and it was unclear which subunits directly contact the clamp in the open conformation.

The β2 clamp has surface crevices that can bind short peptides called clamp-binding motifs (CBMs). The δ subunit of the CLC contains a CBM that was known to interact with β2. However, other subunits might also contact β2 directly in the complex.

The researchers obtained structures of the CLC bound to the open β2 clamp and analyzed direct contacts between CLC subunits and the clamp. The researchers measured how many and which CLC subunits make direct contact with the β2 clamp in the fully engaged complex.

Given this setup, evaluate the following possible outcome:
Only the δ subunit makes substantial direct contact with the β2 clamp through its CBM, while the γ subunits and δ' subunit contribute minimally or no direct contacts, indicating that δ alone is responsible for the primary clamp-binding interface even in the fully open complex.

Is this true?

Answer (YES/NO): NO